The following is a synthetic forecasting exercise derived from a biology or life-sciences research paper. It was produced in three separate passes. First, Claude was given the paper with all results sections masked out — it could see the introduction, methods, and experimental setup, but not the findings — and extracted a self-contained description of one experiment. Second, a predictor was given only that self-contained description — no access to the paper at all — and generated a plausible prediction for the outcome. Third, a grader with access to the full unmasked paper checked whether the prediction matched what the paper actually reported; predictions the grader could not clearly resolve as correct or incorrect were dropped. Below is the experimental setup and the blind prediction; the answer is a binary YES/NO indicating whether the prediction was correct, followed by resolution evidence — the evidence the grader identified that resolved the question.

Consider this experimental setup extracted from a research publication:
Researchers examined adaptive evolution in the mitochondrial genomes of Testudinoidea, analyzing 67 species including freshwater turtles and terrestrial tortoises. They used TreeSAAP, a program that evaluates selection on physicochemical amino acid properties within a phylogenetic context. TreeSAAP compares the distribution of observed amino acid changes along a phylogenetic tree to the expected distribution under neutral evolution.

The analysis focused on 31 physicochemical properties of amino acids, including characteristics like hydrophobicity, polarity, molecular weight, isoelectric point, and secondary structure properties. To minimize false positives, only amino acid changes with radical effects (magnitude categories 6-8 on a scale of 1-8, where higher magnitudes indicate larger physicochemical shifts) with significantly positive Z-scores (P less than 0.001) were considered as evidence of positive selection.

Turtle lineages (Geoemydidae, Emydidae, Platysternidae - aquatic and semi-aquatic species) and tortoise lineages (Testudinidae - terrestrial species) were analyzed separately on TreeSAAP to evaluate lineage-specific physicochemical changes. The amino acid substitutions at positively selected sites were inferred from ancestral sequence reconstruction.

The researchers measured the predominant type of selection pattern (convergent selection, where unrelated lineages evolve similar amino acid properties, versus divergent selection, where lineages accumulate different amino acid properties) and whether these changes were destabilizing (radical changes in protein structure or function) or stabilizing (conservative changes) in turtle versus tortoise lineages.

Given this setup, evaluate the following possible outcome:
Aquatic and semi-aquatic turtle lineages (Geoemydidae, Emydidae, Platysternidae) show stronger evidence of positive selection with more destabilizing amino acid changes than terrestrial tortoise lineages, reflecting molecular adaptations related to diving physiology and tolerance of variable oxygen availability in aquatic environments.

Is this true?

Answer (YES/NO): YES